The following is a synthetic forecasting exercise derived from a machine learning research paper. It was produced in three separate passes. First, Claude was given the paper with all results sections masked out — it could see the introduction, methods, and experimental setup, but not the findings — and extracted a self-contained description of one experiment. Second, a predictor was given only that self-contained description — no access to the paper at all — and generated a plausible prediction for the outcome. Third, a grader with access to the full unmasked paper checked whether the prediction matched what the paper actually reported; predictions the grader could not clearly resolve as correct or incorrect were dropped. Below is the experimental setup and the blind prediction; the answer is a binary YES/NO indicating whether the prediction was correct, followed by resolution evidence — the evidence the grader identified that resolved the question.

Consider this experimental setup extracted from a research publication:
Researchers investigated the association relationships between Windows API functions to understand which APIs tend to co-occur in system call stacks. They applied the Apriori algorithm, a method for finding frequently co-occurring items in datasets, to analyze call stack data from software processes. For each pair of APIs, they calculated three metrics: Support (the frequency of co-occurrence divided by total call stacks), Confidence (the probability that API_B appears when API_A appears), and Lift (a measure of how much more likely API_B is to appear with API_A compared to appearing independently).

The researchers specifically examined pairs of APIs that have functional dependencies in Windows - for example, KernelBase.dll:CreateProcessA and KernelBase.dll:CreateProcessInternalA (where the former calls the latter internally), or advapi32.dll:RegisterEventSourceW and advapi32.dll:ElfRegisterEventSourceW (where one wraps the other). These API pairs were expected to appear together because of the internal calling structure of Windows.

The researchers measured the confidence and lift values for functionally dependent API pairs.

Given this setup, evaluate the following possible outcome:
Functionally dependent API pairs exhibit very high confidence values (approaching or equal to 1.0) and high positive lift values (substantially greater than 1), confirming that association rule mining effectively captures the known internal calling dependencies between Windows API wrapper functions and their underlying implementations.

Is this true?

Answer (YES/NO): YES